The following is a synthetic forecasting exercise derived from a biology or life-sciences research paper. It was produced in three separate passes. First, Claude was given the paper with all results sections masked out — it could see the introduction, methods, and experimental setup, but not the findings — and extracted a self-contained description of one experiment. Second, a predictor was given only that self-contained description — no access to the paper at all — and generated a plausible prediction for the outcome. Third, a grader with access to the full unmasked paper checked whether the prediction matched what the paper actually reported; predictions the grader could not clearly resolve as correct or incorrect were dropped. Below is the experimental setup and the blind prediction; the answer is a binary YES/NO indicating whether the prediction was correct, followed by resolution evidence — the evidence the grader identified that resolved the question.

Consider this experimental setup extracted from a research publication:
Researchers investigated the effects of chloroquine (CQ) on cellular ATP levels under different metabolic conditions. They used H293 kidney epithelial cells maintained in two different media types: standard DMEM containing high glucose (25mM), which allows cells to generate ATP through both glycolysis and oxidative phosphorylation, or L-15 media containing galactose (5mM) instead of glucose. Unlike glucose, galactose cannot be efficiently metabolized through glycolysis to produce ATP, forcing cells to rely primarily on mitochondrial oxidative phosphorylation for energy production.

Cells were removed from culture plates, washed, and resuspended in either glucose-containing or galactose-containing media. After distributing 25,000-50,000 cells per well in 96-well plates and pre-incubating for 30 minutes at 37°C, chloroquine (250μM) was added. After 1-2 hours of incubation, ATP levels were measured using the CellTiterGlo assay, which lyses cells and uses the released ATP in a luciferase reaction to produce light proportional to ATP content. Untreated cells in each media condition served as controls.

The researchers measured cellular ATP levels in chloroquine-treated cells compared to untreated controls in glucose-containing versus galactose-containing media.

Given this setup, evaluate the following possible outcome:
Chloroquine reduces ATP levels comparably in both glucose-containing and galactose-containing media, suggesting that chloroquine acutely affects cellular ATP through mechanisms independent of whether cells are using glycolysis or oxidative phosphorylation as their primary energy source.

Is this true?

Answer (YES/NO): NO